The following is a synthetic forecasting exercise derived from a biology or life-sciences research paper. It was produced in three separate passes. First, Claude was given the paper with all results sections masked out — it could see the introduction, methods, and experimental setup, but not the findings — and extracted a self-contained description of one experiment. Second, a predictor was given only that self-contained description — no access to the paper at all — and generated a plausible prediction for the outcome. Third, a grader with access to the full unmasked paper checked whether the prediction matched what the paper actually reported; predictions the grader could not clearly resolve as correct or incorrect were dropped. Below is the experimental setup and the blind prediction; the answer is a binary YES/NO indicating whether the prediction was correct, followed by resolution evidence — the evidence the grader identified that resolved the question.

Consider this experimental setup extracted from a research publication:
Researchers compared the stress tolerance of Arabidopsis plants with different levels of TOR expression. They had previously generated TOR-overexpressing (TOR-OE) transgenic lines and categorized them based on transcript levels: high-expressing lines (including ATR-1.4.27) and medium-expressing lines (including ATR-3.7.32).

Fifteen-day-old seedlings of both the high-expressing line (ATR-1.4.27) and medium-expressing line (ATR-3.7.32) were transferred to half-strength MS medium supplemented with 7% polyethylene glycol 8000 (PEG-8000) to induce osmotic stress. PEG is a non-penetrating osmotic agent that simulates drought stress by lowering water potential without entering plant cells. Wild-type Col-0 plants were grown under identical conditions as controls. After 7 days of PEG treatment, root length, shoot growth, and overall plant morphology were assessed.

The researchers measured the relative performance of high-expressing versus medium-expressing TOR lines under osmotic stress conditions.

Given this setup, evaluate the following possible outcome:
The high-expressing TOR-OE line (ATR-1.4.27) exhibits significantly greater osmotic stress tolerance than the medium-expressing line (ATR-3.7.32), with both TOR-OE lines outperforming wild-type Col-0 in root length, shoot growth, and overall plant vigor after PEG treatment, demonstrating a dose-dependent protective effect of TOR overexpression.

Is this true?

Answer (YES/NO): NO